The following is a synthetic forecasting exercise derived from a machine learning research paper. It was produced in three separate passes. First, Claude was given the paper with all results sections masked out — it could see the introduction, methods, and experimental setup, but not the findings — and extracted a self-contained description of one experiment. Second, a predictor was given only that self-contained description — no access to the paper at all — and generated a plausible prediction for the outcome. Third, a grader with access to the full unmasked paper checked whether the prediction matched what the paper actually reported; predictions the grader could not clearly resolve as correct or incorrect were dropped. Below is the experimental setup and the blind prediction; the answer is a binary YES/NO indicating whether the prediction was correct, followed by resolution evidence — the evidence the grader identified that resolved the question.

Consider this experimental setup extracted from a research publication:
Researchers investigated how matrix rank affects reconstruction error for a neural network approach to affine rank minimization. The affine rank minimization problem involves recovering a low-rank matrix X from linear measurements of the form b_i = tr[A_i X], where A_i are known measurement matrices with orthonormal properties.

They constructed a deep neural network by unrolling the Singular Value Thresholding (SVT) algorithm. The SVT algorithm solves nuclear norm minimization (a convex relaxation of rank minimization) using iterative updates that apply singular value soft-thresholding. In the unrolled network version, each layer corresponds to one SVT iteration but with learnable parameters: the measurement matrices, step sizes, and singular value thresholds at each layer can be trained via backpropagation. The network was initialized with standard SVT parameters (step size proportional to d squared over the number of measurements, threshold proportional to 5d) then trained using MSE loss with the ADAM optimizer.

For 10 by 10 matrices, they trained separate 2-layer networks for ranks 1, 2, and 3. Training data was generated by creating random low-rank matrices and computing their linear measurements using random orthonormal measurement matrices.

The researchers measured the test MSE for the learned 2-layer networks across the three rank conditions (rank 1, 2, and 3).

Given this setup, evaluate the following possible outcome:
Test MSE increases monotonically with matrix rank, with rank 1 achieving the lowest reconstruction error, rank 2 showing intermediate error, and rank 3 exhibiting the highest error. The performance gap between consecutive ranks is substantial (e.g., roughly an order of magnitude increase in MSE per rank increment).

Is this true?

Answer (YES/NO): NO